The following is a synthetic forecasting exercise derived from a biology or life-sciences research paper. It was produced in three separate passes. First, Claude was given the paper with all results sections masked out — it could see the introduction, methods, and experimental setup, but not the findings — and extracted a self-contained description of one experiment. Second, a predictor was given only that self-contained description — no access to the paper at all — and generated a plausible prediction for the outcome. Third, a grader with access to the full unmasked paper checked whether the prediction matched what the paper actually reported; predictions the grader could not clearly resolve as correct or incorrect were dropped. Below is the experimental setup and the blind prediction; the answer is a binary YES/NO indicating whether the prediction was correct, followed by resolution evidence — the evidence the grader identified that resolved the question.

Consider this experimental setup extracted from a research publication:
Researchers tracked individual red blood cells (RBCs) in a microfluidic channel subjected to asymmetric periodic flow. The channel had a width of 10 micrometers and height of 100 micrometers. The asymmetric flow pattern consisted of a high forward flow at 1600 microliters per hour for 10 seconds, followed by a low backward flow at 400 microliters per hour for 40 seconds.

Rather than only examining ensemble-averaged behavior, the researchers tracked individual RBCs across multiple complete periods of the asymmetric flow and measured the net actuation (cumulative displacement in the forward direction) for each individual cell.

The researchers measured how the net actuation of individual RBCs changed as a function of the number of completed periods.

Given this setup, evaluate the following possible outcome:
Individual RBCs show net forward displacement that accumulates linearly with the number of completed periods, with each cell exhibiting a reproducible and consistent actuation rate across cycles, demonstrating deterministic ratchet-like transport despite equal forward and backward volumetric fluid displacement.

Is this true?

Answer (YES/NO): YES